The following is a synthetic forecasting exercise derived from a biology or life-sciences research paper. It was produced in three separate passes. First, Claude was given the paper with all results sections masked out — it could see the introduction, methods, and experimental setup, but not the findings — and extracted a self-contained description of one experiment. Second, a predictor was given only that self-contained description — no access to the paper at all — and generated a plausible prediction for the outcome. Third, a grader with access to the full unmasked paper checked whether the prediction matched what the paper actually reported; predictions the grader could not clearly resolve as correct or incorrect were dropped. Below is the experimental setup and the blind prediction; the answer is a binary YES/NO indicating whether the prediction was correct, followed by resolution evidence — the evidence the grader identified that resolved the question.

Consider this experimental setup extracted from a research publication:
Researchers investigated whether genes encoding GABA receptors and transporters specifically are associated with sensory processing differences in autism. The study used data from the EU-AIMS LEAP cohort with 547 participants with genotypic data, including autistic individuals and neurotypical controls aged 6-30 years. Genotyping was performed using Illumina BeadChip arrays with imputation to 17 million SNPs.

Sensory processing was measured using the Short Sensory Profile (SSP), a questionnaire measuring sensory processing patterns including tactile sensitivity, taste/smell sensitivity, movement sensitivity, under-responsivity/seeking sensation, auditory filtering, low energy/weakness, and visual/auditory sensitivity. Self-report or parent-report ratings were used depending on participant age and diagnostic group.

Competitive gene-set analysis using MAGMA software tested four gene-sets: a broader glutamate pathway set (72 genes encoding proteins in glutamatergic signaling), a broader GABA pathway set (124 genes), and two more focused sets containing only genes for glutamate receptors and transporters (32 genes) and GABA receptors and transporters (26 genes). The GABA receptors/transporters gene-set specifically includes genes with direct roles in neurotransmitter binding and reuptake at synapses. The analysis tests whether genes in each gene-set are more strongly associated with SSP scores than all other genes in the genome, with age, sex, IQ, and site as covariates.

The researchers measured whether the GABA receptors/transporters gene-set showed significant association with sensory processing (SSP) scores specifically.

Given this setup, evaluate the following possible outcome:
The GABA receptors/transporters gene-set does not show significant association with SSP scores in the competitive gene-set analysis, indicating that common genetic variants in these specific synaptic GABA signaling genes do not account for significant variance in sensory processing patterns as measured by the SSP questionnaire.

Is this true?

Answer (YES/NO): NO